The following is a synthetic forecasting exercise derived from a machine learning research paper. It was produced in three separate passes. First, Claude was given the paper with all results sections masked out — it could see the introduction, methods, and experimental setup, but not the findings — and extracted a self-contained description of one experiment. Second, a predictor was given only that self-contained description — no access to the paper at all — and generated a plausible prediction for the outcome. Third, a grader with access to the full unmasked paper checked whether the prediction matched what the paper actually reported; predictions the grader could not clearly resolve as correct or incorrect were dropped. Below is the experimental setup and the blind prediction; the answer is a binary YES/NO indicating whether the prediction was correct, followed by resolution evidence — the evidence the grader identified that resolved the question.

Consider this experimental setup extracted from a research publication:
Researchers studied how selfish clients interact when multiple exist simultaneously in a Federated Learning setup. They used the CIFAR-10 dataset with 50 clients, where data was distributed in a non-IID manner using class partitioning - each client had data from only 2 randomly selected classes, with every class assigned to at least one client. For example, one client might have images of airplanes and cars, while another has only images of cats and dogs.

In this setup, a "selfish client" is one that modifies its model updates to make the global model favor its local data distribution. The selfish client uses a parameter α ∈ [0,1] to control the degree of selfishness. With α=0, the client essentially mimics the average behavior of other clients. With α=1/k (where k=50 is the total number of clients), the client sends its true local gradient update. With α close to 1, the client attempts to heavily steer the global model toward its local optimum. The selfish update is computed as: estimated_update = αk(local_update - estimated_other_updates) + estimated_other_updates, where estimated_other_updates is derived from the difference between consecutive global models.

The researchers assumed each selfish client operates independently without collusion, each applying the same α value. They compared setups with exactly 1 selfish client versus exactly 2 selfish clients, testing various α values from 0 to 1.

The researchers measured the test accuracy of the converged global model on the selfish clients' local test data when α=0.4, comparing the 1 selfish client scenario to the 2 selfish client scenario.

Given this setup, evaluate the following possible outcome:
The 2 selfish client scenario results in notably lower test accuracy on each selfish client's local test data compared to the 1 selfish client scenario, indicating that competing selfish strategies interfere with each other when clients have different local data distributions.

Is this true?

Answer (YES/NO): YES